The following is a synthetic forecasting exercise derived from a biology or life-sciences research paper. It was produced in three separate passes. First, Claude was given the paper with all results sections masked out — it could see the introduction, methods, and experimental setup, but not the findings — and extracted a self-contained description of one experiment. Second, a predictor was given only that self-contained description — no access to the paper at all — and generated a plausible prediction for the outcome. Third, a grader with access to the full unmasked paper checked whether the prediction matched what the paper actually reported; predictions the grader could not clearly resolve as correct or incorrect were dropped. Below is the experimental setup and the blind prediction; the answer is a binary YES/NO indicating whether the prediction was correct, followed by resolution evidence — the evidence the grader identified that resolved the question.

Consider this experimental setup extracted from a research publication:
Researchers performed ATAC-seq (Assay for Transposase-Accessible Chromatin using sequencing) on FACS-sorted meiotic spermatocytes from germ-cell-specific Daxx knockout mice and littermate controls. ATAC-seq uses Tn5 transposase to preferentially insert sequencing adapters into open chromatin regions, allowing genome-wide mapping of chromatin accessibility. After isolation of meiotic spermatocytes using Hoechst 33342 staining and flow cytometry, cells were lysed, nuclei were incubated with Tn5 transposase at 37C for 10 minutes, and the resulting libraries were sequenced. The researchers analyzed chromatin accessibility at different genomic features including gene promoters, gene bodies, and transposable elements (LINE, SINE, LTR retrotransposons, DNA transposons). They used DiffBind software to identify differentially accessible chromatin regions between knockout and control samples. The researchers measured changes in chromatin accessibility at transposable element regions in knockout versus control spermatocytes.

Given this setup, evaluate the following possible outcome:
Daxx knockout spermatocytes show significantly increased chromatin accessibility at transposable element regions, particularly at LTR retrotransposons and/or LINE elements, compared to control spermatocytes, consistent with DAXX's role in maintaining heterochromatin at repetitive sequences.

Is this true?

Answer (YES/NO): YES